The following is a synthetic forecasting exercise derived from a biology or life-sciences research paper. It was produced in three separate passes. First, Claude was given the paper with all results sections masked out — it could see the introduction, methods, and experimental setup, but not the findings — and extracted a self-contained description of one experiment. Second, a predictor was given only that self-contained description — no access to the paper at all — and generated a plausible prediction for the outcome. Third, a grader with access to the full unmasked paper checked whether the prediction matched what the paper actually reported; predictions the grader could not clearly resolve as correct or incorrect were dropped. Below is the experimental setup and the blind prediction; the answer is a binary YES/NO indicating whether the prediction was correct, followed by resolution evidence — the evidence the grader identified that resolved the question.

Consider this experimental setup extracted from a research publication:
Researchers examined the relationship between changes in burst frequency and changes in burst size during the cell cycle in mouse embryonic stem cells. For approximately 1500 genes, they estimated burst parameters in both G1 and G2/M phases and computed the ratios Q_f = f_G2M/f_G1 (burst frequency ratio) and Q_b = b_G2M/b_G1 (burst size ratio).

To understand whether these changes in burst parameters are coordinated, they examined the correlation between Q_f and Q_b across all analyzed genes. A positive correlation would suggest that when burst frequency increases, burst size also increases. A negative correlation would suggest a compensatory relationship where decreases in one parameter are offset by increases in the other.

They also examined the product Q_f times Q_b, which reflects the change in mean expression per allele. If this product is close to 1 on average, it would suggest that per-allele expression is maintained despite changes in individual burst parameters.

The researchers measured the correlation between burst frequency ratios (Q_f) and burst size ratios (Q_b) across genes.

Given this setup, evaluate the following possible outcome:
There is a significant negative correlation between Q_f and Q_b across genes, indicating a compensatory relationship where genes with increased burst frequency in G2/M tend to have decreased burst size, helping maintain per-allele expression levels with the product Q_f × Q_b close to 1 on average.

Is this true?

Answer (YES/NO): NO